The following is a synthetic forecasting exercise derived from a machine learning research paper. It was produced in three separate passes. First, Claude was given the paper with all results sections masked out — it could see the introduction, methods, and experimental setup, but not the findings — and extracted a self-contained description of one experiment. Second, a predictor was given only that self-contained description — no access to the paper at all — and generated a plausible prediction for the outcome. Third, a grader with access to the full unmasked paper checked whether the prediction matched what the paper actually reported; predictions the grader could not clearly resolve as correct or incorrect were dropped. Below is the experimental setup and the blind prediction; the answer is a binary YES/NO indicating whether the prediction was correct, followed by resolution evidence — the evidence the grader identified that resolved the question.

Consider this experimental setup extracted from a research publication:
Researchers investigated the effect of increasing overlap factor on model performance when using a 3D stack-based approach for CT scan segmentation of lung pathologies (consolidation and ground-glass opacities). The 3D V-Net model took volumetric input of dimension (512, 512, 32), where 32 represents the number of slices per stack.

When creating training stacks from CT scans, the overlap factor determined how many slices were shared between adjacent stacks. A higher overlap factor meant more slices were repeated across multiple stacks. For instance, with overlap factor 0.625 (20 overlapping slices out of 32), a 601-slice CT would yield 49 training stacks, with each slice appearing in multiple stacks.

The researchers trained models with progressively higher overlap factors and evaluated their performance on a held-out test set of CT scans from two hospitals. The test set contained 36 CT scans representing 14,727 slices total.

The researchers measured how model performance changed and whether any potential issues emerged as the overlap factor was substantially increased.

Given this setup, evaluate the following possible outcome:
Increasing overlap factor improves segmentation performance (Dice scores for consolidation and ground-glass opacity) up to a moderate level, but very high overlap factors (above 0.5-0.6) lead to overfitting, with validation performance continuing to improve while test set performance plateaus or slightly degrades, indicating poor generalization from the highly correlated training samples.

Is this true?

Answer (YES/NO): NO